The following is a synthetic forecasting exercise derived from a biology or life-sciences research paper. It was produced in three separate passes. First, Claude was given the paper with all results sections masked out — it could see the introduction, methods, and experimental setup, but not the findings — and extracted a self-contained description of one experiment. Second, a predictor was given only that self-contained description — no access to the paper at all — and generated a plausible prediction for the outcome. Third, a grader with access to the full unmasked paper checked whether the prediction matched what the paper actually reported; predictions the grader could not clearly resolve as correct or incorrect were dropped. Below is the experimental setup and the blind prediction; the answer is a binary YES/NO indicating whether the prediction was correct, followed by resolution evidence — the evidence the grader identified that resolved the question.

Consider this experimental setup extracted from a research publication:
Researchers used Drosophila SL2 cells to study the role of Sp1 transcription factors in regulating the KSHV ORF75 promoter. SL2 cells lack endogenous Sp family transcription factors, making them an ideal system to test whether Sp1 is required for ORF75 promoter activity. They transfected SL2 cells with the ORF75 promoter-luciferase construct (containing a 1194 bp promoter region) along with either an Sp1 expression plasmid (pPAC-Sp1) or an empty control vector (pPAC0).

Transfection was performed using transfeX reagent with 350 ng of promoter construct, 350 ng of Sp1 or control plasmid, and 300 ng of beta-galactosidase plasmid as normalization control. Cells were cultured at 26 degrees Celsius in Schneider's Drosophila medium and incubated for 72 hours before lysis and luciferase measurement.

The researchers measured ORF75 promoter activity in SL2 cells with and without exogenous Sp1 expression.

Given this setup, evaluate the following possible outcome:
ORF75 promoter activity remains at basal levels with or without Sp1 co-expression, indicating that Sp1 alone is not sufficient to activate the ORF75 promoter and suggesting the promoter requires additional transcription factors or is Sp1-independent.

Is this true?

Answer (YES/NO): NO